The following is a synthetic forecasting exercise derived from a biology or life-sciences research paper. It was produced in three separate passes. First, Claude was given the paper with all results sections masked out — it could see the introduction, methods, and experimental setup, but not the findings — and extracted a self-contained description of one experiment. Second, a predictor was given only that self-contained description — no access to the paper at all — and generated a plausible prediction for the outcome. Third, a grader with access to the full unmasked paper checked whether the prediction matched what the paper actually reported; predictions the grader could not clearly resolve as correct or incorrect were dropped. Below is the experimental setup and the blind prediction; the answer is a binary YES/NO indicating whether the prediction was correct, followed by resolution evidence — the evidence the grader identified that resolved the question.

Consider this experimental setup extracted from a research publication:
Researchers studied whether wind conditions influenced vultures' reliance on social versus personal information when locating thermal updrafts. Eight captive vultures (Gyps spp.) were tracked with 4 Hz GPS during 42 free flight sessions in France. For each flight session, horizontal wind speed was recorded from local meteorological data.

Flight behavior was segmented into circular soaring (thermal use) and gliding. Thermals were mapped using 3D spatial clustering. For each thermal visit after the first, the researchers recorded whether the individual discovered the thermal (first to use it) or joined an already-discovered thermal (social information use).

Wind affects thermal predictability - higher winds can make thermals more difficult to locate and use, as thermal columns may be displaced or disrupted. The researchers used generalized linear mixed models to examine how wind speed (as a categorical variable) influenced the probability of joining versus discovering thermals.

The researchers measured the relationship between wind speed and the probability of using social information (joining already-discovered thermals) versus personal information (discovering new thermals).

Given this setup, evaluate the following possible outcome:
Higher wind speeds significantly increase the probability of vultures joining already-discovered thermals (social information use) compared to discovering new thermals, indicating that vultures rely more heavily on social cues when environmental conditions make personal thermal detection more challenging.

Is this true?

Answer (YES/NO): NO